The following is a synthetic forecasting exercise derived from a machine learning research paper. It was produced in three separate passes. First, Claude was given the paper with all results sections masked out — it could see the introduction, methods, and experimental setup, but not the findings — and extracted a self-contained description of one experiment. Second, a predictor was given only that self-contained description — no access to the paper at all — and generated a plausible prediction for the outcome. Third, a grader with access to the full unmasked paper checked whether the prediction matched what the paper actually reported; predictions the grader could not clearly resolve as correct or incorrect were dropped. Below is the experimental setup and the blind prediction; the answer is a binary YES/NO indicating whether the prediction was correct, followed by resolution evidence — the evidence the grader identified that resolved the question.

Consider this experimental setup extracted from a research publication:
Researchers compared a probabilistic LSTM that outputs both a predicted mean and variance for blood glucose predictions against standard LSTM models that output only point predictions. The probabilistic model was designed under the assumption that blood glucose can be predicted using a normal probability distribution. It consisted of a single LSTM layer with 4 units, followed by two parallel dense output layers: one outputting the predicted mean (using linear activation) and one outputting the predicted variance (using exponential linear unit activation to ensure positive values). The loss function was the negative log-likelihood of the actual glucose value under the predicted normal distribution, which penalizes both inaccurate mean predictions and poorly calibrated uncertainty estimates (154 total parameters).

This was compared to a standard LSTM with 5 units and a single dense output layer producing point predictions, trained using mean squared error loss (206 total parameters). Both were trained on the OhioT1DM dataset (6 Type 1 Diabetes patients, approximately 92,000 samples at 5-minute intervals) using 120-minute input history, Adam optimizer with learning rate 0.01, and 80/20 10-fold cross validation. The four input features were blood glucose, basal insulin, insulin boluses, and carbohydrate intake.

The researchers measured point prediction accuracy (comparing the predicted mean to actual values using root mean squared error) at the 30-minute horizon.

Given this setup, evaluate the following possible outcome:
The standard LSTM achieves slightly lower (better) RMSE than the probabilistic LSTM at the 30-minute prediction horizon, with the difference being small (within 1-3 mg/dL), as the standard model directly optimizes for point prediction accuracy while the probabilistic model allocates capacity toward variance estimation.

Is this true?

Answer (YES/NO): NO